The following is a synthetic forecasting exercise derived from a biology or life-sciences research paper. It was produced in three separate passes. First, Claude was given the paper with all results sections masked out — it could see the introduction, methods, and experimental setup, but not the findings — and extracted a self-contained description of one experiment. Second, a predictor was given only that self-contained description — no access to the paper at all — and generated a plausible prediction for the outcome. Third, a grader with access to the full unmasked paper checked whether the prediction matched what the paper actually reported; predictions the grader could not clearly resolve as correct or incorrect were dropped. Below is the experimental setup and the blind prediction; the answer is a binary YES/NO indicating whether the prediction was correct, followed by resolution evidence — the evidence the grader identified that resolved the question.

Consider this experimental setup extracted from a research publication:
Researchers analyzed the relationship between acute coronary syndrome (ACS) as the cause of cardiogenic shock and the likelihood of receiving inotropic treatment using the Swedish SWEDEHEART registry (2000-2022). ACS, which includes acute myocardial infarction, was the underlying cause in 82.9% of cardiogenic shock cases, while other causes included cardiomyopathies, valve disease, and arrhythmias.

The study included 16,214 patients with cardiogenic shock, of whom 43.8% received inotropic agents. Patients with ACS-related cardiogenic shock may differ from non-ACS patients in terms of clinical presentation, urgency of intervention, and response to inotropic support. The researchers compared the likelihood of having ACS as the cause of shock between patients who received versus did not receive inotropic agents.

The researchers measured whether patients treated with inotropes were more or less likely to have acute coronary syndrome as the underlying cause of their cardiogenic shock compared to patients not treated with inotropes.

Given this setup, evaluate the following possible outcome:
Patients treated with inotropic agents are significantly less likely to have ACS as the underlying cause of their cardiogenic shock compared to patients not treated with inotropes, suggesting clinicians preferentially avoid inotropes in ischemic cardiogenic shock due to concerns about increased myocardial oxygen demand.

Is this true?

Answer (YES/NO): NO